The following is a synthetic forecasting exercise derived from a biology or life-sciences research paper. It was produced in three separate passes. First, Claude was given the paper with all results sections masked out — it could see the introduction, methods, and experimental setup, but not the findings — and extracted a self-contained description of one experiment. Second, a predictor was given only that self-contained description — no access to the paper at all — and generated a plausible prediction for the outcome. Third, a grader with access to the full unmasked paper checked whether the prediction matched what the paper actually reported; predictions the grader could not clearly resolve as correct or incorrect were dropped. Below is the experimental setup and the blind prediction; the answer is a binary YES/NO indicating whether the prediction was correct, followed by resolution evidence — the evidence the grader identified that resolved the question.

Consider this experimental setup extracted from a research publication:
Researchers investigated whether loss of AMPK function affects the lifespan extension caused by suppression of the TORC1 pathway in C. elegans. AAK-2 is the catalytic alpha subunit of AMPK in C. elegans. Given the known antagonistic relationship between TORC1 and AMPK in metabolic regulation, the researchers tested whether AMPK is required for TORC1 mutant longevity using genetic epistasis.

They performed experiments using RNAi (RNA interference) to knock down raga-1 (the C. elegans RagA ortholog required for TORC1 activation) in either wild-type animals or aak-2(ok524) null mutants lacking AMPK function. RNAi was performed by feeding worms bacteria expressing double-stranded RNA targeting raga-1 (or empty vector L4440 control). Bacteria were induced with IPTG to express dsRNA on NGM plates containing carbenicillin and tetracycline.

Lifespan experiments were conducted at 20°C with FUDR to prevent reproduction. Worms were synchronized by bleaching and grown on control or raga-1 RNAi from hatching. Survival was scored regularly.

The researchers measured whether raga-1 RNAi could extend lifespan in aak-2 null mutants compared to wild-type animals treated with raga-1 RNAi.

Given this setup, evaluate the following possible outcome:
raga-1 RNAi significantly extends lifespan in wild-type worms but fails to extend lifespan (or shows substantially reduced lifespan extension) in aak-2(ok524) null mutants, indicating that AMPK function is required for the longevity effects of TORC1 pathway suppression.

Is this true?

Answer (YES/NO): YES